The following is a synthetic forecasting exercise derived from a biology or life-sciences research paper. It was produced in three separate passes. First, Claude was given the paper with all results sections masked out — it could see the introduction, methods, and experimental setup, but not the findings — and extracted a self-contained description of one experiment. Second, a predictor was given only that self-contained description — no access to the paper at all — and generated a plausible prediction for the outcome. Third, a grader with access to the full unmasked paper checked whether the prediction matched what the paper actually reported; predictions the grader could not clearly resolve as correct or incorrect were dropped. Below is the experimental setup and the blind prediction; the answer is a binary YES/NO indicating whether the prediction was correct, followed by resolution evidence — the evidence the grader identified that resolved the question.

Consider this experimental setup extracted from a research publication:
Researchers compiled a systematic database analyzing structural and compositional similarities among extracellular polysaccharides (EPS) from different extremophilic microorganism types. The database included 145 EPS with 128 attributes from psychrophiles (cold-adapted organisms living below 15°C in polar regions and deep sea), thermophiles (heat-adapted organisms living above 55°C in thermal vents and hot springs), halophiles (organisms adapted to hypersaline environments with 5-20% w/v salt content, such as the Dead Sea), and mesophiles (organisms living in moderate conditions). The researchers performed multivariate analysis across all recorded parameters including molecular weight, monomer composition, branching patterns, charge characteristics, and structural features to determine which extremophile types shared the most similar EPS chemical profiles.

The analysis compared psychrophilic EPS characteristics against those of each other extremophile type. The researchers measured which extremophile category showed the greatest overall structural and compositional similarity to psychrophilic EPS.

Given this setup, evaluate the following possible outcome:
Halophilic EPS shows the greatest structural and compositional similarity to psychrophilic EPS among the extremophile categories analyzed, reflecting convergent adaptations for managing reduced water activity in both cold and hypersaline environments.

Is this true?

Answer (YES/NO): YES